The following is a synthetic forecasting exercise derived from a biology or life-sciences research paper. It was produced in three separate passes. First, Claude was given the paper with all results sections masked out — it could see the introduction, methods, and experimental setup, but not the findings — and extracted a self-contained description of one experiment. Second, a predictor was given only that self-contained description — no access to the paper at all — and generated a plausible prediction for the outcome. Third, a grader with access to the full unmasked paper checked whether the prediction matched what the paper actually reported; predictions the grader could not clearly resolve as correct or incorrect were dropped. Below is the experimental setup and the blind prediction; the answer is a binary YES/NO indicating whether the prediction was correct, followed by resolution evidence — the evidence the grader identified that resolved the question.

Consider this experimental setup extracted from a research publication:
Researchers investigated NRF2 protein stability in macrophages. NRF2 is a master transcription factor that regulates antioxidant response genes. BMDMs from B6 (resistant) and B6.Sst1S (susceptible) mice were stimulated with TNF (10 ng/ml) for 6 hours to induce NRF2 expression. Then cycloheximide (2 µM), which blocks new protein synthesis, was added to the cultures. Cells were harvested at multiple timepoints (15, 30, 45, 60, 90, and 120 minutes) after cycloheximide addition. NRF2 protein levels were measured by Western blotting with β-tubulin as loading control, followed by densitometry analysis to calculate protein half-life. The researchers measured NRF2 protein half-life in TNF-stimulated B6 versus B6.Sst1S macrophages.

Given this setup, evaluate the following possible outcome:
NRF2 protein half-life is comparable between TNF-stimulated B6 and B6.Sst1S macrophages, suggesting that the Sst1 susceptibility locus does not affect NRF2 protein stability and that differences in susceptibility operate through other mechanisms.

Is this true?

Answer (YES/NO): YES